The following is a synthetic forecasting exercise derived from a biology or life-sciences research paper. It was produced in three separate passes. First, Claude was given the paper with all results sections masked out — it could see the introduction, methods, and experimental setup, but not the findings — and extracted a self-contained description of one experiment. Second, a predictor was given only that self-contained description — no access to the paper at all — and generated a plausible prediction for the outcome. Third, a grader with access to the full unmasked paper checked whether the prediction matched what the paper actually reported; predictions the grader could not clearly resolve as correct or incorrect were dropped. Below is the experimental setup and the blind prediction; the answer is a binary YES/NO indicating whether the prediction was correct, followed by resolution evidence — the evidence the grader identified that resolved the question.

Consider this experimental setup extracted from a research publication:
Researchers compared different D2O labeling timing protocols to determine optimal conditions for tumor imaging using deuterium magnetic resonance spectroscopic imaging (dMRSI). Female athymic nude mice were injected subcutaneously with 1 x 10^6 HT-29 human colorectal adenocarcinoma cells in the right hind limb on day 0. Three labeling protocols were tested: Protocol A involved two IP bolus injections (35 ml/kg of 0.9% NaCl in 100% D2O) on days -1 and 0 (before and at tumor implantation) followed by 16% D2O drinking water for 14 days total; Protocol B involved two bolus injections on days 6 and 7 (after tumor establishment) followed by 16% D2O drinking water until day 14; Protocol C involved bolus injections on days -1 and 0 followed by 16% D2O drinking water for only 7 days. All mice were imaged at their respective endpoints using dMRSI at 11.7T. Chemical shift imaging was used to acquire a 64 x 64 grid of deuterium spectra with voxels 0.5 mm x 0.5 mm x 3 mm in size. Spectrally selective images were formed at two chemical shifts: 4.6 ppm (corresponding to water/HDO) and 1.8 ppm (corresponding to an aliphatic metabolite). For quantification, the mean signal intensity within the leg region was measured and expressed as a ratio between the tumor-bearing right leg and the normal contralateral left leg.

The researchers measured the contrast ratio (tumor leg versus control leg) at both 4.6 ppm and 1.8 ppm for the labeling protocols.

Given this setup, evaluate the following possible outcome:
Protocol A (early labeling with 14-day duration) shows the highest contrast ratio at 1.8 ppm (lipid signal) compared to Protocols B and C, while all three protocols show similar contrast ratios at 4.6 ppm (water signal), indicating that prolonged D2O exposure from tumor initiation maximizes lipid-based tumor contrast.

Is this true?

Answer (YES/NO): NO